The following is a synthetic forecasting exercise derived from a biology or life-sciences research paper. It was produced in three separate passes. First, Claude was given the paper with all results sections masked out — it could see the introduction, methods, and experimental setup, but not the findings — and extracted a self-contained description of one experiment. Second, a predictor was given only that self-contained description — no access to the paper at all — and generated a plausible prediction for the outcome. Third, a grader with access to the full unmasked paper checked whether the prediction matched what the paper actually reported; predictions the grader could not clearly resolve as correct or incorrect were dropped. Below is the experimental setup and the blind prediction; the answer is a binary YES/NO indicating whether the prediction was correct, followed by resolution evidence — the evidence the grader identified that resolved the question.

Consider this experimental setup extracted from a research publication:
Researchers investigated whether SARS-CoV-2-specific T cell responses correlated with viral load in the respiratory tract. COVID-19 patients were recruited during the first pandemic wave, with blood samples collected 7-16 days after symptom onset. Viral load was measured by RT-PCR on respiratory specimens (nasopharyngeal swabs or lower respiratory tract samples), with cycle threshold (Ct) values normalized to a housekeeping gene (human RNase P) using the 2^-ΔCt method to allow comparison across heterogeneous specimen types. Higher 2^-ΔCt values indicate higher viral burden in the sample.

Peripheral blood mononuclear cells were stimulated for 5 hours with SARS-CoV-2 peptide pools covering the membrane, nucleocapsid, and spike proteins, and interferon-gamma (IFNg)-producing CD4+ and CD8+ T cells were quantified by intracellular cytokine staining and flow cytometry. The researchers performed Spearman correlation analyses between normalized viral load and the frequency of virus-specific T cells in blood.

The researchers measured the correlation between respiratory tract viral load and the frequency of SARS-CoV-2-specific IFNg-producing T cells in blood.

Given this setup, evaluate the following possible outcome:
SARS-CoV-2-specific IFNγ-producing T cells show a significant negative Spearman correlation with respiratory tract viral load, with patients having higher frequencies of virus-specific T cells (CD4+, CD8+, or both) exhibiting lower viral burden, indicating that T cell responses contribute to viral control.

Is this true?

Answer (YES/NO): NO